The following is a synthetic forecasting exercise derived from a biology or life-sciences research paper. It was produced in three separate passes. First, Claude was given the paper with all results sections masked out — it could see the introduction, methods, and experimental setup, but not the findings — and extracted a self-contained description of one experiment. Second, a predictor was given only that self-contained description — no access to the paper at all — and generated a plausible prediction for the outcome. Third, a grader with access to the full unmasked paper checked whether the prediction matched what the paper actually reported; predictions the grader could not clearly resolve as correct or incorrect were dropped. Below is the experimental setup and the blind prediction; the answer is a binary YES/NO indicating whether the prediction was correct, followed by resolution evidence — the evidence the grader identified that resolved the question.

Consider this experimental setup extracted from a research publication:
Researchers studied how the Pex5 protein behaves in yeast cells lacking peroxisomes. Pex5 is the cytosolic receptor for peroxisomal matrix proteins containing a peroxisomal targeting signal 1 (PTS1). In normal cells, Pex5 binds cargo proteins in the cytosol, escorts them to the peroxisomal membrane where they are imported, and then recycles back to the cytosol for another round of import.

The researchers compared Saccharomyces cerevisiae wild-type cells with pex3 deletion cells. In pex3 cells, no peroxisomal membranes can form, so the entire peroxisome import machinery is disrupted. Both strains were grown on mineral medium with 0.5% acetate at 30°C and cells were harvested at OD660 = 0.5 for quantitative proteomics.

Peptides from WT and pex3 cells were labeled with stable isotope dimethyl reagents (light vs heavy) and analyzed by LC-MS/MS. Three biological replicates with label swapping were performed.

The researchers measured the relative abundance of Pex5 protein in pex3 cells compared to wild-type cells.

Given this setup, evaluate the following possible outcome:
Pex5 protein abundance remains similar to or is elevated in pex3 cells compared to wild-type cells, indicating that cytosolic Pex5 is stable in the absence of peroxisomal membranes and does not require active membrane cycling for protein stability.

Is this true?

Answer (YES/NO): YES